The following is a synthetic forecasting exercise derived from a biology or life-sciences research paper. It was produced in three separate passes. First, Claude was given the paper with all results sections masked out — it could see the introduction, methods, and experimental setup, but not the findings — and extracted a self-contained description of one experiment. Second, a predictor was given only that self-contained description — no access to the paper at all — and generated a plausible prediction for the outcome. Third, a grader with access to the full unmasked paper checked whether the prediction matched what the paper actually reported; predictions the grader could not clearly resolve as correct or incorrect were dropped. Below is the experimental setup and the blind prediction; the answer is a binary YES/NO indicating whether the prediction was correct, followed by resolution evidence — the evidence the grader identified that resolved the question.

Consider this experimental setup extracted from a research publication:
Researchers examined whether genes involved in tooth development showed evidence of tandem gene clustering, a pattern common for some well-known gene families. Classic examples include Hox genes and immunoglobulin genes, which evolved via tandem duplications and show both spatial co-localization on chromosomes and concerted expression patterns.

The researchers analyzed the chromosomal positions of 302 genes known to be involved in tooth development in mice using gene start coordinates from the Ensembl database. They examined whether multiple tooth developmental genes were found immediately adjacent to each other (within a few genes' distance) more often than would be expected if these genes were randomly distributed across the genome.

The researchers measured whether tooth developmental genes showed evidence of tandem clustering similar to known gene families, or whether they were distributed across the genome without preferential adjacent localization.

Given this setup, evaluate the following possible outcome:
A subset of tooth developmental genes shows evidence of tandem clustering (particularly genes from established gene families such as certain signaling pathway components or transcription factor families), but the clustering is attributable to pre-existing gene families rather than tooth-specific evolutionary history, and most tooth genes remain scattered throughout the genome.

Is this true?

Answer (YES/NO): YES